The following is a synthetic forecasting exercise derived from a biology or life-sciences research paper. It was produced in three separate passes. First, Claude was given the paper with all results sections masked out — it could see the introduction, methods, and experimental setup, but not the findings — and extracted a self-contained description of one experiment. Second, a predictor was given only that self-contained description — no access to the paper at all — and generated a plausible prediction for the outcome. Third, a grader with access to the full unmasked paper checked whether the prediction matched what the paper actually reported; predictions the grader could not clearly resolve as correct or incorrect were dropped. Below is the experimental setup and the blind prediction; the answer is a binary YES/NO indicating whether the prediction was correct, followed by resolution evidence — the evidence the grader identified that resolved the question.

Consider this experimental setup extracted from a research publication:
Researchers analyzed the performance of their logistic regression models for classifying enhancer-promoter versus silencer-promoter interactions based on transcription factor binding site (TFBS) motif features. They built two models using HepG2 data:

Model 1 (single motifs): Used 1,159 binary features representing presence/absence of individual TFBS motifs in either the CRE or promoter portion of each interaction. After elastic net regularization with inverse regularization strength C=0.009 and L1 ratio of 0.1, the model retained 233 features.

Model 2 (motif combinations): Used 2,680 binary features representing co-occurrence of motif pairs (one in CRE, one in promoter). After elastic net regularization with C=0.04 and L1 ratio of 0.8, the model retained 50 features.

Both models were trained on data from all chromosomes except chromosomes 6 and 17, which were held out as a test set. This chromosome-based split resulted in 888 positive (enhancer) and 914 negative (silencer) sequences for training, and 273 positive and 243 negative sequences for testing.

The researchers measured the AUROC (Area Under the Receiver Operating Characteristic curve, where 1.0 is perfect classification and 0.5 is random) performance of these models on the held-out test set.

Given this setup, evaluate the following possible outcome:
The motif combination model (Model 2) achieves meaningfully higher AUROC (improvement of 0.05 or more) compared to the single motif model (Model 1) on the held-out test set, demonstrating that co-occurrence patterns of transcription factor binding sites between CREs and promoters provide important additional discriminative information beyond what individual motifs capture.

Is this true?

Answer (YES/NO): NO